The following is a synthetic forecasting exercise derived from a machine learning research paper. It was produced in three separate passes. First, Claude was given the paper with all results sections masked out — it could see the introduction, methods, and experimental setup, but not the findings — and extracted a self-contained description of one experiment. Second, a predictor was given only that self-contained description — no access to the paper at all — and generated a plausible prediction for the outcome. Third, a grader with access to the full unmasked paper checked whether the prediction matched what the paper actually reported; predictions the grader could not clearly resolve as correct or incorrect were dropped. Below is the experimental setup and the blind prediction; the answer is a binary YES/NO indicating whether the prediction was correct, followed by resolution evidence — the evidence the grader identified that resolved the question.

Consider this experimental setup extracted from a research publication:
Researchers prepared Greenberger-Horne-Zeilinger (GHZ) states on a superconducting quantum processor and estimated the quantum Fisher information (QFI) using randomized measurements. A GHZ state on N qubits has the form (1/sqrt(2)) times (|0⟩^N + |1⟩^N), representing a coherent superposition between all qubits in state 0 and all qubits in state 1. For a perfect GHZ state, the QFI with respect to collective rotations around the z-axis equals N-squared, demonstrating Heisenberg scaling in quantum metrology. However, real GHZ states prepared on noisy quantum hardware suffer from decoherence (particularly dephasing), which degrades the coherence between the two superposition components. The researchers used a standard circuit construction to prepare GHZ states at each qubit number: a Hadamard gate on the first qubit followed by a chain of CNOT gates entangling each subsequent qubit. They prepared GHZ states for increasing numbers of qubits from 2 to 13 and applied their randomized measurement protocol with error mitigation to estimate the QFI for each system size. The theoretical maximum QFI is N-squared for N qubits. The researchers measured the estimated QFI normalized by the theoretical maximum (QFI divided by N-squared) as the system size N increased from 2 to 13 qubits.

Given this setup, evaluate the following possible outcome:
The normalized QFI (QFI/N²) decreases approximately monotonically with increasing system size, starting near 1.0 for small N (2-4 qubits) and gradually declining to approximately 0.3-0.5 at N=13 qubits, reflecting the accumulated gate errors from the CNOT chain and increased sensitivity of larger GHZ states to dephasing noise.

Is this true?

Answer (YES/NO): NO